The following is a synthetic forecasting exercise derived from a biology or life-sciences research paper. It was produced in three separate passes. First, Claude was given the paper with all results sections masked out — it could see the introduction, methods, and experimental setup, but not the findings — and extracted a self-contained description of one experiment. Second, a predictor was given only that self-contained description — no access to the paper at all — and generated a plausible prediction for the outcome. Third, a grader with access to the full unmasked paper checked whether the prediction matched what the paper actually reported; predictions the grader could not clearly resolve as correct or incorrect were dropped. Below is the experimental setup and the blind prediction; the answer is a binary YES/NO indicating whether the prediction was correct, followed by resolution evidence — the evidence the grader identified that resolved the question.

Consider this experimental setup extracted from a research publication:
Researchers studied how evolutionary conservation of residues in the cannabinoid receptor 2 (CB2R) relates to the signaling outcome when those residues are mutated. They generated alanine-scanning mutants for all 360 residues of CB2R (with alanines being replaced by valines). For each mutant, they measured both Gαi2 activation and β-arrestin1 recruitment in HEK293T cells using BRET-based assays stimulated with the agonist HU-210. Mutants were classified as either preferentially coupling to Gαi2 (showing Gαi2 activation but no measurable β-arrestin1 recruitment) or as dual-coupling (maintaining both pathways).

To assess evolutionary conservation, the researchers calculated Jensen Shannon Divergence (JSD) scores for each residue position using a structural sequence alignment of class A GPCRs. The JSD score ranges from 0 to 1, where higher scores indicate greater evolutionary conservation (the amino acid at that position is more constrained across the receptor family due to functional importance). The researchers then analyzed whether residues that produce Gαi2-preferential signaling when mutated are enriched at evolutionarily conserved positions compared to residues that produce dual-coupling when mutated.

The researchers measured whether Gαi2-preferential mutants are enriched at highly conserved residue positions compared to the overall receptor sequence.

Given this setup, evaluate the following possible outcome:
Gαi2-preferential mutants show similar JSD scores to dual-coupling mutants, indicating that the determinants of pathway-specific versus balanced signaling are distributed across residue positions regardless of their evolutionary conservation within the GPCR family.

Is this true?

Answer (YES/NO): NO